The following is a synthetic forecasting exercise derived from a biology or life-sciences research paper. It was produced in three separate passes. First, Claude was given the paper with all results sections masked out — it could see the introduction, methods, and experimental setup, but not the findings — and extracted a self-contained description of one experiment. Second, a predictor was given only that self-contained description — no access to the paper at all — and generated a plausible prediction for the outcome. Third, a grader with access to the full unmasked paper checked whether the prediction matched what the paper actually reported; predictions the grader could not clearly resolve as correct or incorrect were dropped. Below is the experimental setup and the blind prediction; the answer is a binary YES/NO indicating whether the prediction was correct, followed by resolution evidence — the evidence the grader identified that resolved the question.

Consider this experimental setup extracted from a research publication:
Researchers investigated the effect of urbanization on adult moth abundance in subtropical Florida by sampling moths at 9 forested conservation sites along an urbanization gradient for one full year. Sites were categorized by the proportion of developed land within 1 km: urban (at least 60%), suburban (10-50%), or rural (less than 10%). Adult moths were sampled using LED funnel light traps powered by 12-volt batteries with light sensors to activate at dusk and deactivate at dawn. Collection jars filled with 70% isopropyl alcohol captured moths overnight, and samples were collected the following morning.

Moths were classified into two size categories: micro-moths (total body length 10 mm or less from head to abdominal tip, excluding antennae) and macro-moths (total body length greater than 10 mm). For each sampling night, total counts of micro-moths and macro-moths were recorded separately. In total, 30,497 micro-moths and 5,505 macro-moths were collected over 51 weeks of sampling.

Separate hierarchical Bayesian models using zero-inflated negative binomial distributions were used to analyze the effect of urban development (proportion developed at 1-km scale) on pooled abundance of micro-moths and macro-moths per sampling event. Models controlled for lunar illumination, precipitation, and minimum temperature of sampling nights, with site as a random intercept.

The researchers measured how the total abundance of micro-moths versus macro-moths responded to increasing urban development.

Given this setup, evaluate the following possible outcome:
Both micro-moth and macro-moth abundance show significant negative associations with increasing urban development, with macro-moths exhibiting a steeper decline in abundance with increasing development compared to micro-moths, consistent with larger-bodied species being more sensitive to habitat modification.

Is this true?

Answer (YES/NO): YES